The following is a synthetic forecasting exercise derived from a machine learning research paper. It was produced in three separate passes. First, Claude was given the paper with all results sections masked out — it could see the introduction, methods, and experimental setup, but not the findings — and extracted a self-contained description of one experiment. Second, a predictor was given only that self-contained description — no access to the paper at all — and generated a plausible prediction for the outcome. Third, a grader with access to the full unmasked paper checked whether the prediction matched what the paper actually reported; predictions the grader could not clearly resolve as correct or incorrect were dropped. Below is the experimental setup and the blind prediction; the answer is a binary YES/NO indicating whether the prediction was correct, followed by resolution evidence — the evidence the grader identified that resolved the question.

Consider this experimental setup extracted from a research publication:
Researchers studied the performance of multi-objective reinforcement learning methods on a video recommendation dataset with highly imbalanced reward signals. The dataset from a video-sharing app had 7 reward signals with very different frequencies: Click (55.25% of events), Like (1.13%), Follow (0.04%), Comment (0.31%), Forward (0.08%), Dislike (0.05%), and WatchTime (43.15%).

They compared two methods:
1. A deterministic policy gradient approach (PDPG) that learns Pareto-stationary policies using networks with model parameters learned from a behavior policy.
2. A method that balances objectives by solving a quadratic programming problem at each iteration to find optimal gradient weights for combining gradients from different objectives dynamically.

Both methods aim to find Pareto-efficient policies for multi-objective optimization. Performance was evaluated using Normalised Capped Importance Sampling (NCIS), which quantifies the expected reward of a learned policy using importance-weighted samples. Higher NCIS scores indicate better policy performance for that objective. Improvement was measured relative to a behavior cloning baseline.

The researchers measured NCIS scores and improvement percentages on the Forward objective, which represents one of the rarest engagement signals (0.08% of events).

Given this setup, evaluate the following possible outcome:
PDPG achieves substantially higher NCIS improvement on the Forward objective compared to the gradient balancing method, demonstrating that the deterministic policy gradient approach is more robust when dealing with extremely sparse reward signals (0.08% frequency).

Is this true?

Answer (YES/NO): NO